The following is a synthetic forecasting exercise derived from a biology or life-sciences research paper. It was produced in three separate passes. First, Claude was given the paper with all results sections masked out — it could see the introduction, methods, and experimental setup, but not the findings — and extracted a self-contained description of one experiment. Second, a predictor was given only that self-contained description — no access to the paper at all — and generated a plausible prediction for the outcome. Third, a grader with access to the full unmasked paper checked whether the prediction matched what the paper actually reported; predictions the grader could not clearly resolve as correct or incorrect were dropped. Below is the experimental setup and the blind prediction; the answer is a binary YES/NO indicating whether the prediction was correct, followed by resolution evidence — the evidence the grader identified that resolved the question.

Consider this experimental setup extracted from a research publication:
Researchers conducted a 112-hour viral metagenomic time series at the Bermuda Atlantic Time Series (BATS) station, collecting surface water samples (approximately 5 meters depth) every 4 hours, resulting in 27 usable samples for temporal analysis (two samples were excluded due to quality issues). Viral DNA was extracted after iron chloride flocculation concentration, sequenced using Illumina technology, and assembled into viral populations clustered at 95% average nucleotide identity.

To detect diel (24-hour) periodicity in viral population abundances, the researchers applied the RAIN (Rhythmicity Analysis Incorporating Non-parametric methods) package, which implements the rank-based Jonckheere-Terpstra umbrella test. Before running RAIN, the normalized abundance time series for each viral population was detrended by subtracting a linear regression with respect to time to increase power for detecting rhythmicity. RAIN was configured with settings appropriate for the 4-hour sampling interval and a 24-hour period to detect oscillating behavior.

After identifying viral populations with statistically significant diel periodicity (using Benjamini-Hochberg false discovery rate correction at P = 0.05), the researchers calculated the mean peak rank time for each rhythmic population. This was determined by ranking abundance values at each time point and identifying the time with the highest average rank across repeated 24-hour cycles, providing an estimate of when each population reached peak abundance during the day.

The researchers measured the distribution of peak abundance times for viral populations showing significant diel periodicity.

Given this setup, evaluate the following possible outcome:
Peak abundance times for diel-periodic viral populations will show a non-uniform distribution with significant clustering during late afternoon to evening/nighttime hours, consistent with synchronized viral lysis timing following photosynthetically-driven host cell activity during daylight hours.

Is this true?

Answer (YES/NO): YES